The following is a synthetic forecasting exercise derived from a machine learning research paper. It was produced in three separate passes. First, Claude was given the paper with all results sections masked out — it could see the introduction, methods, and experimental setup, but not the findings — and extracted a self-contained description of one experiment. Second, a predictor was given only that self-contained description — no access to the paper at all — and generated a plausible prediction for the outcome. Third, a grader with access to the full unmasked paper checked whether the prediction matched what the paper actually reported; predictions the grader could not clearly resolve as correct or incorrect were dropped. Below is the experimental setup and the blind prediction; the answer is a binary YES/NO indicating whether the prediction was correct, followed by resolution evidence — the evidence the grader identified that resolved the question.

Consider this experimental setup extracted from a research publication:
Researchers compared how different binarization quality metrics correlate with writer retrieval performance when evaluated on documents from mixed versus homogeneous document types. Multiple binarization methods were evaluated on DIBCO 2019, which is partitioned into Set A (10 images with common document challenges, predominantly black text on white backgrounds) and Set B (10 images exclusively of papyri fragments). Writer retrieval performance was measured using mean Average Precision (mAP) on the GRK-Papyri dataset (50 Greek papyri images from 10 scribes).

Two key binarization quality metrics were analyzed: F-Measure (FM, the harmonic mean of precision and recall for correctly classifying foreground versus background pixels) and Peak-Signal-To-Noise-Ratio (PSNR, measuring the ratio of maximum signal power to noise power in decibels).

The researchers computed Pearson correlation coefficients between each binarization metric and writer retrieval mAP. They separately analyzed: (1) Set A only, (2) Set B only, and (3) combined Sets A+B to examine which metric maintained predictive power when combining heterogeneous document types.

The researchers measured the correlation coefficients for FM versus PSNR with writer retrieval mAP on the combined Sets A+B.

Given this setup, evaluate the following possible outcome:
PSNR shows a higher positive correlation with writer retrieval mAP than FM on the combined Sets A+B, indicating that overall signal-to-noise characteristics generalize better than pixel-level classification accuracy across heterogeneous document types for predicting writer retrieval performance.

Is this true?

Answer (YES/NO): YES